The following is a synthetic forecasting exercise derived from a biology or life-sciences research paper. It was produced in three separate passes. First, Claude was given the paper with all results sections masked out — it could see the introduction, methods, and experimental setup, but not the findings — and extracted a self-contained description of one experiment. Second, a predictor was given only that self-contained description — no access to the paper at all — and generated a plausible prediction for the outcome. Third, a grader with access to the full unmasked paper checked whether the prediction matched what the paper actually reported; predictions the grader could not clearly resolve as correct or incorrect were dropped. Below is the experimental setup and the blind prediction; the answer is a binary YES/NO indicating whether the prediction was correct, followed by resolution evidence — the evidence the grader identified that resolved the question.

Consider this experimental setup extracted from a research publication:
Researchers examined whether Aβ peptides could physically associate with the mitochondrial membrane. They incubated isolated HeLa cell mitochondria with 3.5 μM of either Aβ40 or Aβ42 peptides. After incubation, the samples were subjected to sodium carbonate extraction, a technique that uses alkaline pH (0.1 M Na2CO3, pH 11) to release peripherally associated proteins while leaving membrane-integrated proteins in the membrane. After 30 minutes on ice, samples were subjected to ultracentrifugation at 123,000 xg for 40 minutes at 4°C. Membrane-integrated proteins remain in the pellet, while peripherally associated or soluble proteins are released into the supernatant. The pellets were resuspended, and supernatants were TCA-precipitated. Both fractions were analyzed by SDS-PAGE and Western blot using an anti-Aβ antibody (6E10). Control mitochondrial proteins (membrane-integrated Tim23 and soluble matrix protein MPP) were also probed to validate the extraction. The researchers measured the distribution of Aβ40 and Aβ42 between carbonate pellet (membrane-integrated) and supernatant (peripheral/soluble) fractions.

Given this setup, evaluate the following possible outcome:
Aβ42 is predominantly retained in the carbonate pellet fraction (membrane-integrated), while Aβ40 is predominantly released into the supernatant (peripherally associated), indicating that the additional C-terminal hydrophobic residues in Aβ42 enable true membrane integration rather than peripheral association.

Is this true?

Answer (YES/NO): NO